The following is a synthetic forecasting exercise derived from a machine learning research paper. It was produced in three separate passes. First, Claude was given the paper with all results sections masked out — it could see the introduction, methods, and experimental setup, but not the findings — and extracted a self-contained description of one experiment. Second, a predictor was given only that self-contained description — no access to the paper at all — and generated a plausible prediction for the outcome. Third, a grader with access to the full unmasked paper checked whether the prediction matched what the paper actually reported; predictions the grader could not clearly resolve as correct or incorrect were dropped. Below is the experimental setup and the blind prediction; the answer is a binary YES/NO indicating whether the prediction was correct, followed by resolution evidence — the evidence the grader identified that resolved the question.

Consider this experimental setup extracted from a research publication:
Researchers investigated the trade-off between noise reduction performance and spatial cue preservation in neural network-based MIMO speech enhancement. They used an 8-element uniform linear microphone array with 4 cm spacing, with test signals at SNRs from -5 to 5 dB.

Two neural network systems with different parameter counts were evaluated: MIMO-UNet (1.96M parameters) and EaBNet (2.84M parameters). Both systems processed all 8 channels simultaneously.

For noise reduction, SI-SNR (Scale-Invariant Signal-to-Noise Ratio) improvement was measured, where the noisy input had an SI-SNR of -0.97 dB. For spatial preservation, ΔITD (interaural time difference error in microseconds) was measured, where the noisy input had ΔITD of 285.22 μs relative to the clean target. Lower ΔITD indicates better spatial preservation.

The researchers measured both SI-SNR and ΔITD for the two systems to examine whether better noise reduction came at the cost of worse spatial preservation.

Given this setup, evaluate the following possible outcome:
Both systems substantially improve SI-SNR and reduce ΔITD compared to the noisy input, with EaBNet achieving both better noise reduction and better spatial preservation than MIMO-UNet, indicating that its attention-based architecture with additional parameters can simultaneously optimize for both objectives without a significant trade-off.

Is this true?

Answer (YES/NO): NO